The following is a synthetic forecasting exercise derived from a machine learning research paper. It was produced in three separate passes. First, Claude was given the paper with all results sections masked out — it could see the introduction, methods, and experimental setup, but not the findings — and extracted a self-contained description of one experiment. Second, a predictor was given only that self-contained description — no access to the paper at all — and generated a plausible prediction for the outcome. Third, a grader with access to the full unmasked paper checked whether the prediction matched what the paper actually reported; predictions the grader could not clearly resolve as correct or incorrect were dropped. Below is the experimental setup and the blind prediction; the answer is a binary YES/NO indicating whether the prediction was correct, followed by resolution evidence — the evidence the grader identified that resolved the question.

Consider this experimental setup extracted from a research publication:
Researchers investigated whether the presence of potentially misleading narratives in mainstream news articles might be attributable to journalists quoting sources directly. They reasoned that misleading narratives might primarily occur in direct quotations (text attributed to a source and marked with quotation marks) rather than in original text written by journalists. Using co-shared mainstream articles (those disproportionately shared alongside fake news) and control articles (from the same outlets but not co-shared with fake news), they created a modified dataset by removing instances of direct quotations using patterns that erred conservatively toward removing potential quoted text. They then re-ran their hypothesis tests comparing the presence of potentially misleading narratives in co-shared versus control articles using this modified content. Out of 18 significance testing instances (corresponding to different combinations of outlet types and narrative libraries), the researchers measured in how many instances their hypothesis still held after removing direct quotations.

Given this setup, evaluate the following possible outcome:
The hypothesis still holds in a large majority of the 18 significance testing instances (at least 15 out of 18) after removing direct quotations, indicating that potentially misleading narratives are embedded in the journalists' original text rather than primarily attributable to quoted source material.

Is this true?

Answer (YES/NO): YES